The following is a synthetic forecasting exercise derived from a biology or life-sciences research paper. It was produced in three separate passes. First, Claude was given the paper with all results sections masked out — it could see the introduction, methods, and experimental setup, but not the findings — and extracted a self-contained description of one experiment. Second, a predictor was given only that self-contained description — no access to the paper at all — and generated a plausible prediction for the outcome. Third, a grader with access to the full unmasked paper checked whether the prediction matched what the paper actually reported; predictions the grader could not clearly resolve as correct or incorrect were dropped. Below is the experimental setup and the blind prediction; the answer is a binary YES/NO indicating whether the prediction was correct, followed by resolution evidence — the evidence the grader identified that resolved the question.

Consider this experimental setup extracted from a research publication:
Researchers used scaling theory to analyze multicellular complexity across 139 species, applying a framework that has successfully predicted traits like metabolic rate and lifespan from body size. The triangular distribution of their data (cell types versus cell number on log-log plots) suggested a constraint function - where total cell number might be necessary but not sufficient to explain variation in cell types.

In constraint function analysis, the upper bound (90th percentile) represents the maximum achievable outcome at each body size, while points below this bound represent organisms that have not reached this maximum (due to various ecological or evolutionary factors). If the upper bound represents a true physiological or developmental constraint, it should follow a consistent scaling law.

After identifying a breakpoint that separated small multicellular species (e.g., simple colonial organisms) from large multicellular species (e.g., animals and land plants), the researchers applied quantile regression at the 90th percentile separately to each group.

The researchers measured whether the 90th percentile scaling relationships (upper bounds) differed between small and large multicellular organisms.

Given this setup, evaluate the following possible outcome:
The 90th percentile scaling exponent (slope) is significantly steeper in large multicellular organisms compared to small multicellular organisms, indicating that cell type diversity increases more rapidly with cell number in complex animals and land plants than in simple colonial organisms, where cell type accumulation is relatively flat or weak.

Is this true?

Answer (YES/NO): NO